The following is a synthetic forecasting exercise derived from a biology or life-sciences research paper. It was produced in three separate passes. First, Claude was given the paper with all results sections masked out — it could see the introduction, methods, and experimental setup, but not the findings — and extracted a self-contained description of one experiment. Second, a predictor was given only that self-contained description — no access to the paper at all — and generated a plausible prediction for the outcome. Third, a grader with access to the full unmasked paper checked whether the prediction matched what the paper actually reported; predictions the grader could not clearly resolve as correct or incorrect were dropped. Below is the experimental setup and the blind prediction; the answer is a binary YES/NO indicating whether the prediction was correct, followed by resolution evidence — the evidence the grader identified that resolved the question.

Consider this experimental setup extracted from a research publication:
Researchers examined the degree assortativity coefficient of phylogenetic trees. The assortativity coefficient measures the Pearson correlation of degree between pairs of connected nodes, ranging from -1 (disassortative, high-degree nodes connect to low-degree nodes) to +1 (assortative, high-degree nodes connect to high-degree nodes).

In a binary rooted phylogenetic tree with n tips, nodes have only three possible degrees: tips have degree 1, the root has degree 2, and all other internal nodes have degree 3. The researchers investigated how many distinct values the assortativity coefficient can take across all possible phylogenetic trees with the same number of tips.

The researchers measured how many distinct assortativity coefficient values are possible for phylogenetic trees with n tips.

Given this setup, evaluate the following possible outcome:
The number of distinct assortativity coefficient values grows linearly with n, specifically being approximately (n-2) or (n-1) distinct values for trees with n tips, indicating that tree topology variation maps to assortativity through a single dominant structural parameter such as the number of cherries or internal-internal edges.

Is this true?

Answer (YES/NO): NO